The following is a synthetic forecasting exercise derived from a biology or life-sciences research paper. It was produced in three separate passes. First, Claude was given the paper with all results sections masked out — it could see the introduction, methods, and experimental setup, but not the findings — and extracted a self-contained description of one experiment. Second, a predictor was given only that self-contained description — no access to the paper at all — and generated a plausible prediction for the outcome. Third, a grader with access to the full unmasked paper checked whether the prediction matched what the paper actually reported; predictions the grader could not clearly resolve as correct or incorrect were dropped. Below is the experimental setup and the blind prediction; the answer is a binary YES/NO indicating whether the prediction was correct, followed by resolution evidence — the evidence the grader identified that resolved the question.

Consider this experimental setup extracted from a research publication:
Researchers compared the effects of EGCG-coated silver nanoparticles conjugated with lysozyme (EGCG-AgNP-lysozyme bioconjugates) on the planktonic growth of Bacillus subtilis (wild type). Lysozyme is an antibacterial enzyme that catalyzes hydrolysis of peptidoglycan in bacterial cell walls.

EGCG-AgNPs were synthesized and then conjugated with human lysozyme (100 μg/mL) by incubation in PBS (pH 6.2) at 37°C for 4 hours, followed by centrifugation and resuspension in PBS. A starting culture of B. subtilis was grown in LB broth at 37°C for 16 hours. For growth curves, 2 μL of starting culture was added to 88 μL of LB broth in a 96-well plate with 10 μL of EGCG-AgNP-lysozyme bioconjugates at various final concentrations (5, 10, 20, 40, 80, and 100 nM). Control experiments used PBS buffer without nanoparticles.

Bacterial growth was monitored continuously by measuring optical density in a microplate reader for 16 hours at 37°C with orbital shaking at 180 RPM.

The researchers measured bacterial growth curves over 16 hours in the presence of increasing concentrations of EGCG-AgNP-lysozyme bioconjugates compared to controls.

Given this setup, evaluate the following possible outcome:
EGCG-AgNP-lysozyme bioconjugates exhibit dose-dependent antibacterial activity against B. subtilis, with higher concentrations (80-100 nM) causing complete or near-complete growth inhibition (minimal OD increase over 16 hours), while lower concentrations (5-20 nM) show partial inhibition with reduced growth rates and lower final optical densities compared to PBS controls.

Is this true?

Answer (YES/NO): NO